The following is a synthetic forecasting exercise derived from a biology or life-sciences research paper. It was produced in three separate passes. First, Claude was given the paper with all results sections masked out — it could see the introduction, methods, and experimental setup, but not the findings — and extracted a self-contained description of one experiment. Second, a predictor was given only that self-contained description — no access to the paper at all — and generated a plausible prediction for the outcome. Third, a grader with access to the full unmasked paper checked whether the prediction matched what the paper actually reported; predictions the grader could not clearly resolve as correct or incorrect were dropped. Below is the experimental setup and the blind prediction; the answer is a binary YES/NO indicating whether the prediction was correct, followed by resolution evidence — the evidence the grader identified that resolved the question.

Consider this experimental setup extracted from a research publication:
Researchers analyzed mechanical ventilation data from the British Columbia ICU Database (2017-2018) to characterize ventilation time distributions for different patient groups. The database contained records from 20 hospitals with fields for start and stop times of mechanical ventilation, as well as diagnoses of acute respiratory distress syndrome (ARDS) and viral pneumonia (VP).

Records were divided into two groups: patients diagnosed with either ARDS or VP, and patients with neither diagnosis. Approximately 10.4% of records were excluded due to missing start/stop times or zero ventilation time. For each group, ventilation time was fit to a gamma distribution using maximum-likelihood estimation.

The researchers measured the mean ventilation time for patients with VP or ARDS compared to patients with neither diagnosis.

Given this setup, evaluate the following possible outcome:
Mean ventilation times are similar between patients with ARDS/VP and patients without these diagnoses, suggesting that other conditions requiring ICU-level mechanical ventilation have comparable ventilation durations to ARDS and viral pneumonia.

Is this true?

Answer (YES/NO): NO